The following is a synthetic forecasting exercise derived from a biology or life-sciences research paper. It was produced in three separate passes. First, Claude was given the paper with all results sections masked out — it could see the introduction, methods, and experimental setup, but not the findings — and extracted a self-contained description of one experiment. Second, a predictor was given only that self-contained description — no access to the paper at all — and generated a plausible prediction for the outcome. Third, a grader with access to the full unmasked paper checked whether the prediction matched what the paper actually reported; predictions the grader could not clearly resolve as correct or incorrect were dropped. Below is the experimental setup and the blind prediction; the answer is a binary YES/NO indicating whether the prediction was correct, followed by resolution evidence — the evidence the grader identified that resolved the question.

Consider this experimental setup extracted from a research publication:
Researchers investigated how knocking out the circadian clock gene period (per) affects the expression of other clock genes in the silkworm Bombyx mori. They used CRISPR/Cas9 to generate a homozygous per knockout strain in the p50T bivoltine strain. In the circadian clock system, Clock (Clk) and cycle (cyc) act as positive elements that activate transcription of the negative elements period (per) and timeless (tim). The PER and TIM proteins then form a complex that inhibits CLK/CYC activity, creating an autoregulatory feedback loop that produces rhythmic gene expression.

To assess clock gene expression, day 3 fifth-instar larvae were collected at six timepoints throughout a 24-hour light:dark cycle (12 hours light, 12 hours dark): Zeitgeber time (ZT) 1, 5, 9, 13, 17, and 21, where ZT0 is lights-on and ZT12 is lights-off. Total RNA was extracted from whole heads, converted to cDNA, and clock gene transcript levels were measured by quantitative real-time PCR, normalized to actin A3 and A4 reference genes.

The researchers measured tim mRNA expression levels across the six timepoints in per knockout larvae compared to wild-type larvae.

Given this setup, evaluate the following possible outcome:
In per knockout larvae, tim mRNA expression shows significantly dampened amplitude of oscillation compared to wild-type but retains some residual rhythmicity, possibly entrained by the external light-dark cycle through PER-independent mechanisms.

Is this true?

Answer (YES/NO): NO